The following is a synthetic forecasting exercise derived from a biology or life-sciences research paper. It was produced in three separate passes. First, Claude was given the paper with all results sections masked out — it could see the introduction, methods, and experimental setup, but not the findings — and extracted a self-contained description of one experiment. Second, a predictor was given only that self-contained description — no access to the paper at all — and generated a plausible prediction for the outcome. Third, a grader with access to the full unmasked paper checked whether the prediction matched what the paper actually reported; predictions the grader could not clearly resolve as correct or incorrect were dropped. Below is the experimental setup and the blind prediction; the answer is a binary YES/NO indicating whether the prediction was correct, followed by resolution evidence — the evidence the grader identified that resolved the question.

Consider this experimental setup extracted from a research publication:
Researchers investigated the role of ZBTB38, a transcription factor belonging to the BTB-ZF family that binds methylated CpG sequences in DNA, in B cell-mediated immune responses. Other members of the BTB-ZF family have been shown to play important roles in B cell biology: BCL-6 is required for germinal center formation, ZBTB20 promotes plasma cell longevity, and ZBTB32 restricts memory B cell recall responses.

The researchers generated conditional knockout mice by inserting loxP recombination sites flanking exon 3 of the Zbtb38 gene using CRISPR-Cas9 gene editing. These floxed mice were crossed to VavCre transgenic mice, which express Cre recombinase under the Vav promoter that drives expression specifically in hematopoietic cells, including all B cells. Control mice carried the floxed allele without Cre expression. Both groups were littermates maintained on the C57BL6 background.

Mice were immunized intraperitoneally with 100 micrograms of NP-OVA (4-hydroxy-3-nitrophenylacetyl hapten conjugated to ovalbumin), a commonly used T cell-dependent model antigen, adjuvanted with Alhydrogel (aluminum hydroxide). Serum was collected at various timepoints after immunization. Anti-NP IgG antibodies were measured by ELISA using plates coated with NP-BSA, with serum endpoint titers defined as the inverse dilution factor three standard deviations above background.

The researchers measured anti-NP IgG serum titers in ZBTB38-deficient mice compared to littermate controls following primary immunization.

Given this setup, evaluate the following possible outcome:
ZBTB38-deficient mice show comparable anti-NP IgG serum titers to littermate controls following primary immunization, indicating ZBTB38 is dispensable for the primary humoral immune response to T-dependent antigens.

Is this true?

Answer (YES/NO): YES